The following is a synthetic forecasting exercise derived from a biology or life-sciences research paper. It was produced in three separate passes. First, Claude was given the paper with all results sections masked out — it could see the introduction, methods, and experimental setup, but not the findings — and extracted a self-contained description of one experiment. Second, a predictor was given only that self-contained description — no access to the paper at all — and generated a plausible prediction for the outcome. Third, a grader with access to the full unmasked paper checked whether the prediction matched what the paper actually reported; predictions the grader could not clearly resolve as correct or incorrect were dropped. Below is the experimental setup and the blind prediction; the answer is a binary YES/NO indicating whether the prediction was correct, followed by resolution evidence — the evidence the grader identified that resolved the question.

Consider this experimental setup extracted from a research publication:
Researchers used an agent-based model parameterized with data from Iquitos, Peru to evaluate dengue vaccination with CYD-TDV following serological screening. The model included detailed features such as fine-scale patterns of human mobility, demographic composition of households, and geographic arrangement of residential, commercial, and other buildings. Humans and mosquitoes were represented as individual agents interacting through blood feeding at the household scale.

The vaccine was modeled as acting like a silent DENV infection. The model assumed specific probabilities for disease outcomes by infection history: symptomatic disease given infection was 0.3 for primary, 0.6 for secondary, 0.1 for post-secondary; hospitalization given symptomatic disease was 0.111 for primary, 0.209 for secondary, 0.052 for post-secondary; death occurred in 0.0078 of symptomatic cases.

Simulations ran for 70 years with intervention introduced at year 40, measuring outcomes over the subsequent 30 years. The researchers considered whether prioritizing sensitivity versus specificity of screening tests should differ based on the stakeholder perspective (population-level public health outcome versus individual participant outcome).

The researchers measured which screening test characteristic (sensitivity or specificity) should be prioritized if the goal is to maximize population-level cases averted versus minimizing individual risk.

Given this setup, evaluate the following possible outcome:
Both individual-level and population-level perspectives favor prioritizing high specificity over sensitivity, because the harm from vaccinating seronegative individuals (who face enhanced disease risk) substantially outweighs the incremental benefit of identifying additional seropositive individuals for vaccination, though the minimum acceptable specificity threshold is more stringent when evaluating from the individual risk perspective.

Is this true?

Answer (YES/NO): NO